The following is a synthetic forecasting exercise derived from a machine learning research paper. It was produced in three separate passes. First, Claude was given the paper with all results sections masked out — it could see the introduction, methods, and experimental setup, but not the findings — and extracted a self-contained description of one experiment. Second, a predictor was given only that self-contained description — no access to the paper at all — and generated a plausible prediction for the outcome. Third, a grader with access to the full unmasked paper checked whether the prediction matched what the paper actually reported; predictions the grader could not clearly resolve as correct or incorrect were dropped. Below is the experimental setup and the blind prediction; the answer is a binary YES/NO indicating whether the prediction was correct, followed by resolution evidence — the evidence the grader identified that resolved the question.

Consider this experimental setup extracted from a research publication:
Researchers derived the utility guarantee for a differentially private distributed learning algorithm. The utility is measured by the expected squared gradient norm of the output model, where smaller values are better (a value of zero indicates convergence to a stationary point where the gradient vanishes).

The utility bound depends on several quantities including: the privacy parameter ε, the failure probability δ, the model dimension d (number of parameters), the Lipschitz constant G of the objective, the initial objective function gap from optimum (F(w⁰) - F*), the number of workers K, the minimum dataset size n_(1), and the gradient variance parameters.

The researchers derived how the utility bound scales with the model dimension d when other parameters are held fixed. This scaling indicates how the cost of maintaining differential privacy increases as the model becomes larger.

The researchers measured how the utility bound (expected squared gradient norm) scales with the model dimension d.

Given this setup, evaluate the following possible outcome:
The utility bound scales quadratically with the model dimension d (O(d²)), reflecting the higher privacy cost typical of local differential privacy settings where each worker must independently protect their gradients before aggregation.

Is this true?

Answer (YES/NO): NO